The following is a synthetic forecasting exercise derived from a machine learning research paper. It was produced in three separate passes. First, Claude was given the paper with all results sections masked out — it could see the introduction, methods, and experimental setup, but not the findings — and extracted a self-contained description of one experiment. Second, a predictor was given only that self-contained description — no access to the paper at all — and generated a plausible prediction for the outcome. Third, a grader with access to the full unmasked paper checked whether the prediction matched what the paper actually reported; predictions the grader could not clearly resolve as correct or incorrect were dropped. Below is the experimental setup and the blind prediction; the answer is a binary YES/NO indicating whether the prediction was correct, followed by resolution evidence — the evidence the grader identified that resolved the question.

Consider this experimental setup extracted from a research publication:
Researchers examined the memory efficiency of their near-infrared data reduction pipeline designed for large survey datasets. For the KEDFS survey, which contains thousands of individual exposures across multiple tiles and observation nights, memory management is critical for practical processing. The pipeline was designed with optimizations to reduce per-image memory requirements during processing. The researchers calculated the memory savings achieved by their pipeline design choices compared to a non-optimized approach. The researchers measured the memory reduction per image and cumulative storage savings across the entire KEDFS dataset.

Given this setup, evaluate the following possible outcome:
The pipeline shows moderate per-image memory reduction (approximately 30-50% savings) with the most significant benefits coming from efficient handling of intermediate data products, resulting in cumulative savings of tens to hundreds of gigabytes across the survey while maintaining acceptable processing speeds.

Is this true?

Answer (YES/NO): NO